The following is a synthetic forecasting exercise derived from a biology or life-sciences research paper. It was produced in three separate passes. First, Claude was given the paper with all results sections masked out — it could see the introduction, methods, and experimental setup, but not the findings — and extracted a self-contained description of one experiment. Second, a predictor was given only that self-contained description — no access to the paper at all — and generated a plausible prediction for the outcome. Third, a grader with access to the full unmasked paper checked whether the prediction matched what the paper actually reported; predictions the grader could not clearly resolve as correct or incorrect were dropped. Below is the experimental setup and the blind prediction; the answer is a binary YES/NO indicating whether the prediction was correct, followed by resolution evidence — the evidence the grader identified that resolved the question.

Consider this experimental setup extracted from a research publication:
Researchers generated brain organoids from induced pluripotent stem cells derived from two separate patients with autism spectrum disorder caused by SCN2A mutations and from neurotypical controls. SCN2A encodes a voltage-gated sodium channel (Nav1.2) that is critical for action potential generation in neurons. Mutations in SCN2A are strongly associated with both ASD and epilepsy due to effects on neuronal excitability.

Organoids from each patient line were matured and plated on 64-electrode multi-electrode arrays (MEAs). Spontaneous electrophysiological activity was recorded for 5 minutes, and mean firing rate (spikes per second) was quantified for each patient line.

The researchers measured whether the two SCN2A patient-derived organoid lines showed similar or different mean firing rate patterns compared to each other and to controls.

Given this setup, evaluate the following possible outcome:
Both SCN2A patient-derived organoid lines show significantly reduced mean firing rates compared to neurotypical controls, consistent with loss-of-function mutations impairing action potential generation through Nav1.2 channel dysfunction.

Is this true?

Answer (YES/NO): NO